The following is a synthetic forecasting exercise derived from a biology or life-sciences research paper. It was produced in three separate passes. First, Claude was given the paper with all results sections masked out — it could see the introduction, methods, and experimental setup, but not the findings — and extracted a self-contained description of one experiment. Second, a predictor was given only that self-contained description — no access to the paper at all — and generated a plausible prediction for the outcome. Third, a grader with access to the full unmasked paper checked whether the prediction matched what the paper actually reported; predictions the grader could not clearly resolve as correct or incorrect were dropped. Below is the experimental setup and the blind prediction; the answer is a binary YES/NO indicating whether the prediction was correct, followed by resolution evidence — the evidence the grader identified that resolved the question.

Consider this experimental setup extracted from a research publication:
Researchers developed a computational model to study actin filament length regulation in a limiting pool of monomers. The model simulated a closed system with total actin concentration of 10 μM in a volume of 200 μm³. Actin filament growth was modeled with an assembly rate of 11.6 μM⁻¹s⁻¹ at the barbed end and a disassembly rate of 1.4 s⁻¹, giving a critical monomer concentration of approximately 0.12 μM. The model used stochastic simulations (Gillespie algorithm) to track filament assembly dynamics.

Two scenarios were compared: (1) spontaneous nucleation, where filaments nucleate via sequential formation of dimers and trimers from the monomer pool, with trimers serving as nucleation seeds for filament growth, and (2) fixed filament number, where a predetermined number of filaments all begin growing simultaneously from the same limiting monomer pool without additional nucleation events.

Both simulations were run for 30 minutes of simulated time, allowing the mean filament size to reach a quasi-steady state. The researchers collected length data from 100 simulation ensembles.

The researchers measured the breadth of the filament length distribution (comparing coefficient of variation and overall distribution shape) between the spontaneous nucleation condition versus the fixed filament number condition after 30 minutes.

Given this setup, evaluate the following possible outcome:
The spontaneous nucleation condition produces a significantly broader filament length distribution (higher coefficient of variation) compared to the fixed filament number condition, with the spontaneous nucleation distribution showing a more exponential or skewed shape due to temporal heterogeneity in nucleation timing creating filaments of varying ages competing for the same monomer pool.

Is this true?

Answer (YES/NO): YES